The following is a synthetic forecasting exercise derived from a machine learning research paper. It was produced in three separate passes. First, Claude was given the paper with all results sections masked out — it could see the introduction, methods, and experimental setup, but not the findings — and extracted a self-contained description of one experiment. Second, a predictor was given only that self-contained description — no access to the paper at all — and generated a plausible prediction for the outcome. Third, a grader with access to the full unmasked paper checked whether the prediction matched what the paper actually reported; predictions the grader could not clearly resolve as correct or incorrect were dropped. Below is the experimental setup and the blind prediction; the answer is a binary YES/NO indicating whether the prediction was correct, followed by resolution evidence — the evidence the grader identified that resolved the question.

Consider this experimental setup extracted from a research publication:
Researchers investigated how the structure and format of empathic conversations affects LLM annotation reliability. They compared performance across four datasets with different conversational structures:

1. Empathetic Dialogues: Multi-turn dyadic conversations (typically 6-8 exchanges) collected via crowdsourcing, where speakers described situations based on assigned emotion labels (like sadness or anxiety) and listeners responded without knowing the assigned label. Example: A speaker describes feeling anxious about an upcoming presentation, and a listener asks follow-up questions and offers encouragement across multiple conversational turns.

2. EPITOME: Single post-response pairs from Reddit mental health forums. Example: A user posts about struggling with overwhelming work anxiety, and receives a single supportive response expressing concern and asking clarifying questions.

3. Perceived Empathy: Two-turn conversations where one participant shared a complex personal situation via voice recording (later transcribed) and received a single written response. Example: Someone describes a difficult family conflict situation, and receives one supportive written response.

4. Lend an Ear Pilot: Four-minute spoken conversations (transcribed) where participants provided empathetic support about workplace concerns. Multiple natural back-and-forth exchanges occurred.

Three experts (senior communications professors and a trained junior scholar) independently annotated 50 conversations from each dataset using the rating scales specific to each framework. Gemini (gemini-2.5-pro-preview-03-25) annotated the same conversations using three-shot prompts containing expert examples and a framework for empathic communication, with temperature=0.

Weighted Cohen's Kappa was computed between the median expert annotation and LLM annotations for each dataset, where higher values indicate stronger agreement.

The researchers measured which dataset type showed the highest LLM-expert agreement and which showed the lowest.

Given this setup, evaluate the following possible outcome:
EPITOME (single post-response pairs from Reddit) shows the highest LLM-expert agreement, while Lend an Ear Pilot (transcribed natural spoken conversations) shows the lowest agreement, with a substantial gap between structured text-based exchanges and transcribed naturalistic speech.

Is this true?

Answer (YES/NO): NO